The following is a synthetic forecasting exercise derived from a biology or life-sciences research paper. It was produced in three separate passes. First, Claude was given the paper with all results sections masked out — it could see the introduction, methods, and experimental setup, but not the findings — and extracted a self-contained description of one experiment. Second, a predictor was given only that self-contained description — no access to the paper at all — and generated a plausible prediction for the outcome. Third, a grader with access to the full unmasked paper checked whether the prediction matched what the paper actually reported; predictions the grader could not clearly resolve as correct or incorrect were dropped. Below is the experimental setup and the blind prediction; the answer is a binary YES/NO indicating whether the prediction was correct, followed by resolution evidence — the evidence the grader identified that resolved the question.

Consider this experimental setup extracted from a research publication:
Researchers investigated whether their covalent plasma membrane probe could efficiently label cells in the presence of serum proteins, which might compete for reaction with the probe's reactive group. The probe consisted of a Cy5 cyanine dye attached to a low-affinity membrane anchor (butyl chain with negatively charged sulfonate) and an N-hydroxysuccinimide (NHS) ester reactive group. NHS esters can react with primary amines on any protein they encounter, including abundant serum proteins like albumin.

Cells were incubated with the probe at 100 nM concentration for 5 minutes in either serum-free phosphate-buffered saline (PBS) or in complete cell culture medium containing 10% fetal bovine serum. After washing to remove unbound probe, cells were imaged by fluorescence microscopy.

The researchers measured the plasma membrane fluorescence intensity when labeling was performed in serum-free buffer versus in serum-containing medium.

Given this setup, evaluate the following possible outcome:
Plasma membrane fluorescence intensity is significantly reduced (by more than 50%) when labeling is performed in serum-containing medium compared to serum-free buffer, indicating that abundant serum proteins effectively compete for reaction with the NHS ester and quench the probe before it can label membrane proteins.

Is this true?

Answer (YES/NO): NO